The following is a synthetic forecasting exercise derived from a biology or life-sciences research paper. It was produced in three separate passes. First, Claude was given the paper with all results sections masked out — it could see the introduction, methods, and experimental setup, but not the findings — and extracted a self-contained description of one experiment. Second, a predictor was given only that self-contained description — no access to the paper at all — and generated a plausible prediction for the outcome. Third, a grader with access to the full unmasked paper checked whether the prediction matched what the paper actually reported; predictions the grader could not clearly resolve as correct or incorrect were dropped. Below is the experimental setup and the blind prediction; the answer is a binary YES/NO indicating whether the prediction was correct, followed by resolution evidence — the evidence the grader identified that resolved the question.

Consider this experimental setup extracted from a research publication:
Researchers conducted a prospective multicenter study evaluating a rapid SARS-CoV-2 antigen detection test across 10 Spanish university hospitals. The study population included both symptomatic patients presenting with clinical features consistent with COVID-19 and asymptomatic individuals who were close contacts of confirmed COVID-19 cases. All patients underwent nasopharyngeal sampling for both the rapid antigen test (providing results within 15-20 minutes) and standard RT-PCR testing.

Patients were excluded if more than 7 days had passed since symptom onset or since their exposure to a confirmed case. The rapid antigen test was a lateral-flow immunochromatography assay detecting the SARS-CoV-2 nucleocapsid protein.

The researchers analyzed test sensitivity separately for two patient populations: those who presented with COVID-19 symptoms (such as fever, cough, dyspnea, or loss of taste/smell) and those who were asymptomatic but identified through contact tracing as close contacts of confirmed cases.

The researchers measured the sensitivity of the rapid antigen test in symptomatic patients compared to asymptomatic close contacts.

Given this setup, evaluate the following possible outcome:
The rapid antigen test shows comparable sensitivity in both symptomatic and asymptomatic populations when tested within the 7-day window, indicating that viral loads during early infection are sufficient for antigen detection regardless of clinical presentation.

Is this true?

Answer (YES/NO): NO